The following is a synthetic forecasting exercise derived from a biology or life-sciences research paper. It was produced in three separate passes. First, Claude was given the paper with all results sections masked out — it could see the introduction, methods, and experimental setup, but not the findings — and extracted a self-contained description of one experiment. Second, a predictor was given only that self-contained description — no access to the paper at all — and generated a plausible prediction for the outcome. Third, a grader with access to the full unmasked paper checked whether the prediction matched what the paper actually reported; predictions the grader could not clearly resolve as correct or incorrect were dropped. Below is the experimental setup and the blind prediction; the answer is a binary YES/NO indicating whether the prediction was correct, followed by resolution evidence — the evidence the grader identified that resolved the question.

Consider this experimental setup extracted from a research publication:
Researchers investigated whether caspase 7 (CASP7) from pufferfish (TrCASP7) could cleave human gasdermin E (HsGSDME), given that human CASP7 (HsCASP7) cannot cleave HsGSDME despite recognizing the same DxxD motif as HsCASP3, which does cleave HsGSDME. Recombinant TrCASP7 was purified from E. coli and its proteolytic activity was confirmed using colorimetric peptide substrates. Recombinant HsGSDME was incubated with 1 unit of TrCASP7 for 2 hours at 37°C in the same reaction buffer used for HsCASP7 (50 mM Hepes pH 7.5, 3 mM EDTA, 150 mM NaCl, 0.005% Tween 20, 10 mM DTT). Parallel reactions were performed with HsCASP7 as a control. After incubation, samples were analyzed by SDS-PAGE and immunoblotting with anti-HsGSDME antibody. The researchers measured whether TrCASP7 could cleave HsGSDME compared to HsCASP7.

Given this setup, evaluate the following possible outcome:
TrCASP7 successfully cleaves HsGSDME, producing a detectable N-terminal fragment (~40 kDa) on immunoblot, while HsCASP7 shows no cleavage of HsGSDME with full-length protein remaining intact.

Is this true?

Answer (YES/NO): YES